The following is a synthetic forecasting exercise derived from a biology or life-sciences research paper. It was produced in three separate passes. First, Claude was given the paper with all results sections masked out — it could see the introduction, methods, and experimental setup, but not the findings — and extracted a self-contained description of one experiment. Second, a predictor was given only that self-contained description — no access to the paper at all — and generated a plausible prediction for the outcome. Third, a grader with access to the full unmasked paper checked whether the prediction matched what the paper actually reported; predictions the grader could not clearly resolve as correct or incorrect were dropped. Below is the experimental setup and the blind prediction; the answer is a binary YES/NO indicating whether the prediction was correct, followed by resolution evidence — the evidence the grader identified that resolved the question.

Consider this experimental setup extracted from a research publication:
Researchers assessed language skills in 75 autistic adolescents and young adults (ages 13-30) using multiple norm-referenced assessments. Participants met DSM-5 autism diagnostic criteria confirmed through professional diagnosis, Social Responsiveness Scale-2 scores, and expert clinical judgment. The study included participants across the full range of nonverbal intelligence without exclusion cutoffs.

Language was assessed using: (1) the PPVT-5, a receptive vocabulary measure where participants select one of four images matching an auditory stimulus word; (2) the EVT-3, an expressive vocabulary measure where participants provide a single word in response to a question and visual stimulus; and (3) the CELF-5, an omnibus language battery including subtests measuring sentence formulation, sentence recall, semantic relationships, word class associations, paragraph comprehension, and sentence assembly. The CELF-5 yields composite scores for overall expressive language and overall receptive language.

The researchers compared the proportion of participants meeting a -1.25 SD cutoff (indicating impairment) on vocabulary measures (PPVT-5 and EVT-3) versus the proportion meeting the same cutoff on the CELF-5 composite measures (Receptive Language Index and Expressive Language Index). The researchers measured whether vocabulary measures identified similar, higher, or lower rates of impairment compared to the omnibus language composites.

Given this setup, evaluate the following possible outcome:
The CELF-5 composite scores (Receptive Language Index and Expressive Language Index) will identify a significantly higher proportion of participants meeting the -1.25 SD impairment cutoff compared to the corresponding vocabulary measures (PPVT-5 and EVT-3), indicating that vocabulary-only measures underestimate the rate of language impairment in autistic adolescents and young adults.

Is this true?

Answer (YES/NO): NO